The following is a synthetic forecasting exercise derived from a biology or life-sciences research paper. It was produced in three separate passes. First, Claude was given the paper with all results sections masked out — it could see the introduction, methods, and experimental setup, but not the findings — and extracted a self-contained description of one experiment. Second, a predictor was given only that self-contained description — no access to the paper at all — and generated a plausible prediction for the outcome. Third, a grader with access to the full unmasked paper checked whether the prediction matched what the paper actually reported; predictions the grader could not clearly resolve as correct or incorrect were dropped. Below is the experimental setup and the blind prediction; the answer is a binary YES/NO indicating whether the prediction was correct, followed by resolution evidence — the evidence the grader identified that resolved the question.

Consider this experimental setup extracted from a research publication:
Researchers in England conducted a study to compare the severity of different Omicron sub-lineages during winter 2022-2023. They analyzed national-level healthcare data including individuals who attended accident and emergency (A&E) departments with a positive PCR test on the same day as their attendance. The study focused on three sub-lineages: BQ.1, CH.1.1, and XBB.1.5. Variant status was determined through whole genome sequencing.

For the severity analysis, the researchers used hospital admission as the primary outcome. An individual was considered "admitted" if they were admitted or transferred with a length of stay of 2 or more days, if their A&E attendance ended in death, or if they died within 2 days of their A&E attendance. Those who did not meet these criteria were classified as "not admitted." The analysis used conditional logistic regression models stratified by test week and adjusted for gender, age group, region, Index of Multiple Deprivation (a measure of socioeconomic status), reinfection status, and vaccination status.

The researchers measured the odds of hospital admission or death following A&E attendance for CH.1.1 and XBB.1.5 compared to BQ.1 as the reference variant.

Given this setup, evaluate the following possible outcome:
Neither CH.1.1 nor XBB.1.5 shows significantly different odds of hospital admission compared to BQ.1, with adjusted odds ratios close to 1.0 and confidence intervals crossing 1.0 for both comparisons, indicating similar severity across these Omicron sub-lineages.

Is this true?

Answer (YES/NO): NO